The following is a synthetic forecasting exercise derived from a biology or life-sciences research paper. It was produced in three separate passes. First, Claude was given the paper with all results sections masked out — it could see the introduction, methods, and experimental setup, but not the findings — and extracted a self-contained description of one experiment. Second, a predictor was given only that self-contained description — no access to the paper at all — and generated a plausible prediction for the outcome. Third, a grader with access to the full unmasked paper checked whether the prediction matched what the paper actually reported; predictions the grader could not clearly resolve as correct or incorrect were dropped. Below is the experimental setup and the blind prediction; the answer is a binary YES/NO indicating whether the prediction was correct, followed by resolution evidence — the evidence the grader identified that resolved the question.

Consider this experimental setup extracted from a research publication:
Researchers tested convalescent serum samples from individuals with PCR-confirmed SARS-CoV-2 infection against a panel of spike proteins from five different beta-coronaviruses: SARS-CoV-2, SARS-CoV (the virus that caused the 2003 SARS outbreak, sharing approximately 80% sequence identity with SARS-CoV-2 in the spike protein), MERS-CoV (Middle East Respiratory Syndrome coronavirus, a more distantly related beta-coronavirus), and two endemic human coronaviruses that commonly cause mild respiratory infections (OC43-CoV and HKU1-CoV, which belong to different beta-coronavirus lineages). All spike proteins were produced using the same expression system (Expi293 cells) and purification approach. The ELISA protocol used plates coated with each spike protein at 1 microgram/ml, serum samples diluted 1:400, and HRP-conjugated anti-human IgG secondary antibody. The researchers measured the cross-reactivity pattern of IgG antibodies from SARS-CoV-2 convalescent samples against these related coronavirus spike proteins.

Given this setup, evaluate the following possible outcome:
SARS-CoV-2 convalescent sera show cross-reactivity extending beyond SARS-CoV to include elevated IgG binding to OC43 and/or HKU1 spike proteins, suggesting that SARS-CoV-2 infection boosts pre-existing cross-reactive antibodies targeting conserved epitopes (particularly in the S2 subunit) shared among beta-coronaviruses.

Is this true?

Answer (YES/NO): NO